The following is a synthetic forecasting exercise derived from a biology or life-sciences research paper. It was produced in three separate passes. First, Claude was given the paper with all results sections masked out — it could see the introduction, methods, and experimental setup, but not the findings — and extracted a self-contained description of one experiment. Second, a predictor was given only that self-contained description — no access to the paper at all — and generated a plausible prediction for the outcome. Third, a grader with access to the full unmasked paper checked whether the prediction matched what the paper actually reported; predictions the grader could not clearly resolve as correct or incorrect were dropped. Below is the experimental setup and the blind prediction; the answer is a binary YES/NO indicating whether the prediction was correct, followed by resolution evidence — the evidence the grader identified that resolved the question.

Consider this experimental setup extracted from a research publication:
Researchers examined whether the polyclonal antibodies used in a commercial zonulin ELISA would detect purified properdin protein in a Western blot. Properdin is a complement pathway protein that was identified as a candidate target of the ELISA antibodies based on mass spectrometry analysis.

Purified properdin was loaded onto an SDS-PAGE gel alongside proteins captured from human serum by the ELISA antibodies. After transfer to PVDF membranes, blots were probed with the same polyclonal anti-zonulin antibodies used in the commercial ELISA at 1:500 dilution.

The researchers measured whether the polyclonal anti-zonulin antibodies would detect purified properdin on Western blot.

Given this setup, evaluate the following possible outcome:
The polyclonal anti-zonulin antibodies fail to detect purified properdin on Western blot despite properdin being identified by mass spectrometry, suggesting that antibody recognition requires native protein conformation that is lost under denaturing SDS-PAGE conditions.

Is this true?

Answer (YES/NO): NO